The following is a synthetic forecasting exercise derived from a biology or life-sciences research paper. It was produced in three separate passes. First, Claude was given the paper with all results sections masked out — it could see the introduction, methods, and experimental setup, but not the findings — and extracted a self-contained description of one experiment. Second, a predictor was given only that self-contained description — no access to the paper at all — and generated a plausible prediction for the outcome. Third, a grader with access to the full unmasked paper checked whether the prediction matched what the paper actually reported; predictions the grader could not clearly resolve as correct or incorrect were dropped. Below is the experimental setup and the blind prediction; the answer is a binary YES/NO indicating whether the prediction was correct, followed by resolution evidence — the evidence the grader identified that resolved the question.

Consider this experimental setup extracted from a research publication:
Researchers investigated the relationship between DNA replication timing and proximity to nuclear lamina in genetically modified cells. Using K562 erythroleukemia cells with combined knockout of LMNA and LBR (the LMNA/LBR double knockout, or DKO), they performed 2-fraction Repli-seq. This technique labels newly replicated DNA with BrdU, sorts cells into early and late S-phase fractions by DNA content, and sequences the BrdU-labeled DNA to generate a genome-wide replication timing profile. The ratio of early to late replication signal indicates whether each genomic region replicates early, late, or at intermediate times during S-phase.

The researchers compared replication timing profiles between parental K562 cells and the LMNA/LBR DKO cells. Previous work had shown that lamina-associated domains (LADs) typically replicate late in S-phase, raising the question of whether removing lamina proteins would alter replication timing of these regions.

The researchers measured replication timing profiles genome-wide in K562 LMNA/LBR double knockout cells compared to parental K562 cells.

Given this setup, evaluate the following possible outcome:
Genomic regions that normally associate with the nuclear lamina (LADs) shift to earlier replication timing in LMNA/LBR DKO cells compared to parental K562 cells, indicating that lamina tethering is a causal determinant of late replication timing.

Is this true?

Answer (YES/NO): NO